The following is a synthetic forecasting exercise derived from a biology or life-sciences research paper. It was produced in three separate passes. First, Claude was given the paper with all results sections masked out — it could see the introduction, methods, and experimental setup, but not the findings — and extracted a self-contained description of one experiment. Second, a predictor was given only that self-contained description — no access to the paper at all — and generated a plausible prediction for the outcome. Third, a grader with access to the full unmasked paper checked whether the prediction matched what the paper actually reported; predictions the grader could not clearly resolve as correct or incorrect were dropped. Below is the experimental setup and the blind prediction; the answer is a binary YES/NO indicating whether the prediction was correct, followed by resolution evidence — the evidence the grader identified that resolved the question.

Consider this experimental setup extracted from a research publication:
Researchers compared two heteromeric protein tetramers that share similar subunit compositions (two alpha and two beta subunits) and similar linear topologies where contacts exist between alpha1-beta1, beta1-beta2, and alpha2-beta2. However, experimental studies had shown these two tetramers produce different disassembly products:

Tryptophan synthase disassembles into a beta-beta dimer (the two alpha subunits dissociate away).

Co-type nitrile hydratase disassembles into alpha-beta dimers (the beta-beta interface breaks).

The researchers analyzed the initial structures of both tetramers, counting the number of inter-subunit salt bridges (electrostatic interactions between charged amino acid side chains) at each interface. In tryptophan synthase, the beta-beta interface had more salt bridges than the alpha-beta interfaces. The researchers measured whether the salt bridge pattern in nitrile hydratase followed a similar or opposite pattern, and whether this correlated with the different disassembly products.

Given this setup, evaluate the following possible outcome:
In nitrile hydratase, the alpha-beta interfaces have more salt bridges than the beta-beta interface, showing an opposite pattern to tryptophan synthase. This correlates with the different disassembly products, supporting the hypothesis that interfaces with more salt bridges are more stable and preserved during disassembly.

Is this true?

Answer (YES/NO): YES